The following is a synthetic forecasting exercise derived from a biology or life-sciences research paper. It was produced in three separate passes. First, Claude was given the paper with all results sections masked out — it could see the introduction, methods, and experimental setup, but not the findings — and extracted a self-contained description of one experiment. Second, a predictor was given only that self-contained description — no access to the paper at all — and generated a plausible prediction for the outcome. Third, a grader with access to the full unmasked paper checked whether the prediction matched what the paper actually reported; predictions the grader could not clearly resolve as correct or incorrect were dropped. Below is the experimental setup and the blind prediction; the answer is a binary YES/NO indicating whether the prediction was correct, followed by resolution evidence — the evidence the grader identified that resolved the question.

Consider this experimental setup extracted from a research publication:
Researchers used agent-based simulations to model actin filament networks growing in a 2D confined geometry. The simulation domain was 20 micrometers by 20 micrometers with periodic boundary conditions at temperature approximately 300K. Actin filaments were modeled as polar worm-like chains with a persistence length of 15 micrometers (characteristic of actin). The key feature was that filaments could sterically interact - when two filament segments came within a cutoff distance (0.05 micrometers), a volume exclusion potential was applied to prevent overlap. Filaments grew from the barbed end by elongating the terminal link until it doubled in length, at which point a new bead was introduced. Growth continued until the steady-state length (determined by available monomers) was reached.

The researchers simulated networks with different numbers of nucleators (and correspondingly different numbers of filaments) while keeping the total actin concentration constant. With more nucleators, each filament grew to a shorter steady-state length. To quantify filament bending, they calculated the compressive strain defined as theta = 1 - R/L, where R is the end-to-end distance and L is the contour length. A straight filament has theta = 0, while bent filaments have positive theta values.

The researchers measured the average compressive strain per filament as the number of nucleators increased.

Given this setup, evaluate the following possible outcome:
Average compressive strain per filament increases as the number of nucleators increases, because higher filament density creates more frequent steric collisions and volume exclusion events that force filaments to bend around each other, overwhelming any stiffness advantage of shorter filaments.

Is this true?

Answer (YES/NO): NO